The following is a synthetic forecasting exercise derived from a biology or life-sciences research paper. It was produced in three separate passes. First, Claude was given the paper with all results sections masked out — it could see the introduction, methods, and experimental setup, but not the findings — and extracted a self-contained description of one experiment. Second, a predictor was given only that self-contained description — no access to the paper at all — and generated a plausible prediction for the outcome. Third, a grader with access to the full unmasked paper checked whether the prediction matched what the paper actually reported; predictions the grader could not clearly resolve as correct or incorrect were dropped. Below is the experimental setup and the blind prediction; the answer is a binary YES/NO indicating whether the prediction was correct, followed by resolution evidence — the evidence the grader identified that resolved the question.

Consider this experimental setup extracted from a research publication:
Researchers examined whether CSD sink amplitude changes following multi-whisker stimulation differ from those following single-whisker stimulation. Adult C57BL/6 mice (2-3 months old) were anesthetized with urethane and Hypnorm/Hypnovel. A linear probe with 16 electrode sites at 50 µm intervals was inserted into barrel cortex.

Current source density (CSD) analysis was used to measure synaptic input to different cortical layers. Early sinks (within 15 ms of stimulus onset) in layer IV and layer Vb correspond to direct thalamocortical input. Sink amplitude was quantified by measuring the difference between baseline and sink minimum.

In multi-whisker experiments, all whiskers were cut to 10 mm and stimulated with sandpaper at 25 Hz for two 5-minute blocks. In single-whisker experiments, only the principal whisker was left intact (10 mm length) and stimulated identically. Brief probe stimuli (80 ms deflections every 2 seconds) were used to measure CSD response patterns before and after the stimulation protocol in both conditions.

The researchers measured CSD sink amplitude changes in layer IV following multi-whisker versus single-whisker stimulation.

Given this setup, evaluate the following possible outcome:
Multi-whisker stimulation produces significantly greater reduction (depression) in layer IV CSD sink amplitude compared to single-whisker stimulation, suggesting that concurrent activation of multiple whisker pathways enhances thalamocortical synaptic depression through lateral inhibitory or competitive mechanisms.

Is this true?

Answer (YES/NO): NO